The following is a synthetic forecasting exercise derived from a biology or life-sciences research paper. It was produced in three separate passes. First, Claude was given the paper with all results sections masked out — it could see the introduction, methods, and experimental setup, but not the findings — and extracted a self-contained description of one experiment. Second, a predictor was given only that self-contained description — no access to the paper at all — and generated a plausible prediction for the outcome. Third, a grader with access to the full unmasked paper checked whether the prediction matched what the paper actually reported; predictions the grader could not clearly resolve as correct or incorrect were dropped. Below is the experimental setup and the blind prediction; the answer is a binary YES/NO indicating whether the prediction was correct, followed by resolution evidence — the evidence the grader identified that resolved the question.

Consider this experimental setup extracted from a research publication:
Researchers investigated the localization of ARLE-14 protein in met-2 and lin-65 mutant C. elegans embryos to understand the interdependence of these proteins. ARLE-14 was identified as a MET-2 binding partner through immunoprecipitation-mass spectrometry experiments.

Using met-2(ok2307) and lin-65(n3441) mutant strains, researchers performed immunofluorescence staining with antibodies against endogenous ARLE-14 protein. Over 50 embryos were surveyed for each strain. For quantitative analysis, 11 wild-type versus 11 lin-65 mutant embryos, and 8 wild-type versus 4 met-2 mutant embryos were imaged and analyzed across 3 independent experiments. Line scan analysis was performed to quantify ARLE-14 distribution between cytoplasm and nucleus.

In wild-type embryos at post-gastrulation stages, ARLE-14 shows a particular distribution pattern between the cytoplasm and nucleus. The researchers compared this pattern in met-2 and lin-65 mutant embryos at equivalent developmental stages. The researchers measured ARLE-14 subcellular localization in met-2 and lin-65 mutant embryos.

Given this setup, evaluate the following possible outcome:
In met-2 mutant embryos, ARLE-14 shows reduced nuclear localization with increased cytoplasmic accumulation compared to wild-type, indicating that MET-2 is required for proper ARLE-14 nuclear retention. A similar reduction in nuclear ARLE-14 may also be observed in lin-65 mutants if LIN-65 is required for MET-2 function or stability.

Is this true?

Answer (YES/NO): NO